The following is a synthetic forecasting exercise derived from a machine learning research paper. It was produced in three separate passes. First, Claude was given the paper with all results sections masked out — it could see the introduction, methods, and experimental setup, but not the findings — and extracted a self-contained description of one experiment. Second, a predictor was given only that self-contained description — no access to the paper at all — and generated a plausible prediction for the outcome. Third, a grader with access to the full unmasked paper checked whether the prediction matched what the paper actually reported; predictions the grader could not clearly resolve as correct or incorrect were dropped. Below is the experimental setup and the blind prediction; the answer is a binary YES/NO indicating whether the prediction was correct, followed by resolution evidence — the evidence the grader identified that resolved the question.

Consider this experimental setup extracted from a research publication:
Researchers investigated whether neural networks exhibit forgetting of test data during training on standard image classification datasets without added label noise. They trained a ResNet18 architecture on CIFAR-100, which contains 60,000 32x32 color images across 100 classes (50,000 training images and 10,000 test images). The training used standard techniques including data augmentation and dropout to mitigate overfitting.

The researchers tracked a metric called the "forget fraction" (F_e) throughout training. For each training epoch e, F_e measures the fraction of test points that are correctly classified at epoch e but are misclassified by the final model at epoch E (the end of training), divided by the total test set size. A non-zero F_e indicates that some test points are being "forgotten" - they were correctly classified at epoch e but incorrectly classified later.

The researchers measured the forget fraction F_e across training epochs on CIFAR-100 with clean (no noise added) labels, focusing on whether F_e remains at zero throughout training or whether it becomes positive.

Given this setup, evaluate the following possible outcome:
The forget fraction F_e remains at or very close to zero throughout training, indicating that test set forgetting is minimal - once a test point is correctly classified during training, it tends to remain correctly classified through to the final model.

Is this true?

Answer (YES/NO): NO